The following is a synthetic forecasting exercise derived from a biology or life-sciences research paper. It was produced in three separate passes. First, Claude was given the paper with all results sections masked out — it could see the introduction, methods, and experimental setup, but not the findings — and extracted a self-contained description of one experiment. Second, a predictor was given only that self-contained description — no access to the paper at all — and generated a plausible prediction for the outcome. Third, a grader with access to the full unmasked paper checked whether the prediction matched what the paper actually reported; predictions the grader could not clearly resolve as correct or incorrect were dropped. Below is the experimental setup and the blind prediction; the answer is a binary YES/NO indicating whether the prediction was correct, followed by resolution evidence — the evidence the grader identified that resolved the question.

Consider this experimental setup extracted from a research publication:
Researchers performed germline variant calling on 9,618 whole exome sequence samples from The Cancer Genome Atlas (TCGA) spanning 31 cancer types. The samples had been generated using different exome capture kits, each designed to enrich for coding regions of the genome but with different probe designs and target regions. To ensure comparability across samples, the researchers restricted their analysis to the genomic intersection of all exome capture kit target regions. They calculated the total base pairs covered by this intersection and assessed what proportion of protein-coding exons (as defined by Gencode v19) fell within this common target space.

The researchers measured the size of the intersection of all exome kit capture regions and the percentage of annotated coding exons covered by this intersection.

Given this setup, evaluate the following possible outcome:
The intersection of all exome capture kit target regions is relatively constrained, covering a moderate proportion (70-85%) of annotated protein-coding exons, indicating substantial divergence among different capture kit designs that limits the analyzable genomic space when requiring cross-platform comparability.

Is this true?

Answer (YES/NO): NO